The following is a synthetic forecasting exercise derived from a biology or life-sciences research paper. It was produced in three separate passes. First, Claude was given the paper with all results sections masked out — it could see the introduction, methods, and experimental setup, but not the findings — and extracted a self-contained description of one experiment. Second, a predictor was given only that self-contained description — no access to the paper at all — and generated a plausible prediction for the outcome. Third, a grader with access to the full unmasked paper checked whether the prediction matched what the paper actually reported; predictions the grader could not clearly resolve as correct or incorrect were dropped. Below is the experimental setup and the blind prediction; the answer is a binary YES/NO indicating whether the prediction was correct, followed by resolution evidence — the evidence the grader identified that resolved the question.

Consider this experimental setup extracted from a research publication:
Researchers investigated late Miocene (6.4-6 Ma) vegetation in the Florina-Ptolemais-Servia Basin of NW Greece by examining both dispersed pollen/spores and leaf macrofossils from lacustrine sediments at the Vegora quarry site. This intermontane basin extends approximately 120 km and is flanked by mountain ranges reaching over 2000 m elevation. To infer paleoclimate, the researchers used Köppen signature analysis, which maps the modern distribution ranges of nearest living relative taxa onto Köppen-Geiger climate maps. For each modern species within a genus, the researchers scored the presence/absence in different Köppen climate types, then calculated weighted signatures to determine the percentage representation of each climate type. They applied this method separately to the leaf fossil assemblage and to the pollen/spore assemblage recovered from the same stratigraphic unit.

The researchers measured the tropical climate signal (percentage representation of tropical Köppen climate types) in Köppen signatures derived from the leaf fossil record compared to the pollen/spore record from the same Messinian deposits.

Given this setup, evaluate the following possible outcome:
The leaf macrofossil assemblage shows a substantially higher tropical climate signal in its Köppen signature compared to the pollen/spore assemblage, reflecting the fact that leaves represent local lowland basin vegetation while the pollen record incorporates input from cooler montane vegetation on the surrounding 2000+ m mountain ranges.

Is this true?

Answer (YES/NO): NO